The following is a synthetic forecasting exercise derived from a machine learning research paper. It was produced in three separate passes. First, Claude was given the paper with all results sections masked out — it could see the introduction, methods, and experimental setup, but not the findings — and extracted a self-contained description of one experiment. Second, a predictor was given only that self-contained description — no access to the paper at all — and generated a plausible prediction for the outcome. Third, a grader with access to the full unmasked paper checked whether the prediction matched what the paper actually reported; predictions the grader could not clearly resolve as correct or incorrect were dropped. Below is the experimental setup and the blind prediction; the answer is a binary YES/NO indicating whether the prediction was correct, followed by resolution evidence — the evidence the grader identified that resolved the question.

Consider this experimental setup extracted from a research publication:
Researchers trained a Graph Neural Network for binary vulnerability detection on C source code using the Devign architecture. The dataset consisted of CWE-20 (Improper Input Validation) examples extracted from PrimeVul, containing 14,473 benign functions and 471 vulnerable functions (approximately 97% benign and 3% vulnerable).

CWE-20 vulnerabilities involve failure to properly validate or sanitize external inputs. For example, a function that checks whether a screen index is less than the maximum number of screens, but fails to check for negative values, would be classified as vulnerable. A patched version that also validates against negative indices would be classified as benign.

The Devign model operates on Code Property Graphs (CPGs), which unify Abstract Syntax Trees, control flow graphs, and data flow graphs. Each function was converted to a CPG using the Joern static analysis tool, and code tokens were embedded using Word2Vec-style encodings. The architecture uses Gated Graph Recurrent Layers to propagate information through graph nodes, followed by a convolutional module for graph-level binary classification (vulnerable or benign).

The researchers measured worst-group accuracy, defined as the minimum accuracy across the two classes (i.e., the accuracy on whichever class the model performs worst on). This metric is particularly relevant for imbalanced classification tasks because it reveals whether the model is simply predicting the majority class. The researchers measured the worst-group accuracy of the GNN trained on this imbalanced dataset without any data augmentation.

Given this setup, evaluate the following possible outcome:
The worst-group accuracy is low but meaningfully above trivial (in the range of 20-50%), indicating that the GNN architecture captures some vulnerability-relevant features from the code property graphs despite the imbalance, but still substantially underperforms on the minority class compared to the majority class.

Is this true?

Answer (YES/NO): NO